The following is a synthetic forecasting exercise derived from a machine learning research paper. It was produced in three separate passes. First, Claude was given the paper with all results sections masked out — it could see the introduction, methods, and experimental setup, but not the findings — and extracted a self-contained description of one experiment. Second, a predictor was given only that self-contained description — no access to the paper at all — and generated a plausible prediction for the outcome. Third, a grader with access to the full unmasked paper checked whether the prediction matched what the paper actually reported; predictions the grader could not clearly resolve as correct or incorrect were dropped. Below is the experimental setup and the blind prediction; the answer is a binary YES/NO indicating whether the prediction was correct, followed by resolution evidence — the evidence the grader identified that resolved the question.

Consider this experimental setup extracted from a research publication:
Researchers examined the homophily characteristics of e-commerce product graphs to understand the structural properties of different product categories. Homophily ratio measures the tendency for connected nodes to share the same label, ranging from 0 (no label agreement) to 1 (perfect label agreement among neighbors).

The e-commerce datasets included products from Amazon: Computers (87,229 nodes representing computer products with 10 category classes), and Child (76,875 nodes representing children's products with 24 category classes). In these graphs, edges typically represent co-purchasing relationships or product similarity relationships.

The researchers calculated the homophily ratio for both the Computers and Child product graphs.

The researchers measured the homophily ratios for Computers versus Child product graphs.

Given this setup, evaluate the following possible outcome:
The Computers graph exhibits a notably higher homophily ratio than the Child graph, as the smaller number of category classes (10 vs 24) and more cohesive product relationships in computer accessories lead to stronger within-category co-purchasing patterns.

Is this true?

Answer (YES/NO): YES